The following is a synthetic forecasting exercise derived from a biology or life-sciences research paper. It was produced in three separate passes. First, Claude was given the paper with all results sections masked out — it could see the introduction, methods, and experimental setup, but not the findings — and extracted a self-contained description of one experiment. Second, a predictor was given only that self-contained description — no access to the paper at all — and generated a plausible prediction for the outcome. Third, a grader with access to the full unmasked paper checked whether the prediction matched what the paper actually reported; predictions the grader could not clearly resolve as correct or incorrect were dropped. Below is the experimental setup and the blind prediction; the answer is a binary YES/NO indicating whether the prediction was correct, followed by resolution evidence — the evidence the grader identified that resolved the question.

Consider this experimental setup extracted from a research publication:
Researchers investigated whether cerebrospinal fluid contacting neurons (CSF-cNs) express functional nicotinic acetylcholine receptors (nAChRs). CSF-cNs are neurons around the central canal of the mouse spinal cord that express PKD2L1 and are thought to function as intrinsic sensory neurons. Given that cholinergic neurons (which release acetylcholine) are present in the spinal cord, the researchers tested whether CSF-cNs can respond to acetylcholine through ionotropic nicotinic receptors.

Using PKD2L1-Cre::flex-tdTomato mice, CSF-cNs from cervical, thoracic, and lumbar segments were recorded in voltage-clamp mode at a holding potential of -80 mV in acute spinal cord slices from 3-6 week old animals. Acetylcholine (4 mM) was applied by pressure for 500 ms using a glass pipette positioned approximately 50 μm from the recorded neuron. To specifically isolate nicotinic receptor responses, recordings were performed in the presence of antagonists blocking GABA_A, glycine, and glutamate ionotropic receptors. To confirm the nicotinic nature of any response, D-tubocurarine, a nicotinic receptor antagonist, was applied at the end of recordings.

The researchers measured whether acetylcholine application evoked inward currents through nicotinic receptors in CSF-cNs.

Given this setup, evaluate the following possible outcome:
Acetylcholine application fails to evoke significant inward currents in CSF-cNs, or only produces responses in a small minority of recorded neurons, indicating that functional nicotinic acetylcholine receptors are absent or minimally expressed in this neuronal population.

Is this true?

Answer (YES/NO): NO